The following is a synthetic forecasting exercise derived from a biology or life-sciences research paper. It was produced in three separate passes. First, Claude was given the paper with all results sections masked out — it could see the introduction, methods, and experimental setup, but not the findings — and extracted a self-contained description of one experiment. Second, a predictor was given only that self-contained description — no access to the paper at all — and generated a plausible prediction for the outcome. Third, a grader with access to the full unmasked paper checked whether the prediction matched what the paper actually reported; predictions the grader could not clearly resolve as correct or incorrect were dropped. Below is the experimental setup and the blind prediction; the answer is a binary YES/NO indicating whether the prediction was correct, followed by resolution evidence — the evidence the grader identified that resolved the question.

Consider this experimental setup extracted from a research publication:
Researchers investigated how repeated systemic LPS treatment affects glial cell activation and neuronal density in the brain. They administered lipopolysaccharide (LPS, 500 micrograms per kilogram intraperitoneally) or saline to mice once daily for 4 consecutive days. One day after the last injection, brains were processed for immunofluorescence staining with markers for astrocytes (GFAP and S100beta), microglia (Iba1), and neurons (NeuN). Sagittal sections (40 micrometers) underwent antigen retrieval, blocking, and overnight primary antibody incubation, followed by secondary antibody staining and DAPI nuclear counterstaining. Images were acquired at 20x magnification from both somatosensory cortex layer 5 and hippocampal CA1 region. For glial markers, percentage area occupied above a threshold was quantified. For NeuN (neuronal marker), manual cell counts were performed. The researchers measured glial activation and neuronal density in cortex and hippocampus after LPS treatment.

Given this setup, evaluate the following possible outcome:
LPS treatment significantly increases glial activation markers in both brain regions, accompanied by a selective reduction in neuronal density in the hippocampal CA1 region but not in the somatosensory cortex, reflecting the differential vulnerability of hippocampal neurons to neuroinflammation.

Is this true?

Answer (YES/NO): NO